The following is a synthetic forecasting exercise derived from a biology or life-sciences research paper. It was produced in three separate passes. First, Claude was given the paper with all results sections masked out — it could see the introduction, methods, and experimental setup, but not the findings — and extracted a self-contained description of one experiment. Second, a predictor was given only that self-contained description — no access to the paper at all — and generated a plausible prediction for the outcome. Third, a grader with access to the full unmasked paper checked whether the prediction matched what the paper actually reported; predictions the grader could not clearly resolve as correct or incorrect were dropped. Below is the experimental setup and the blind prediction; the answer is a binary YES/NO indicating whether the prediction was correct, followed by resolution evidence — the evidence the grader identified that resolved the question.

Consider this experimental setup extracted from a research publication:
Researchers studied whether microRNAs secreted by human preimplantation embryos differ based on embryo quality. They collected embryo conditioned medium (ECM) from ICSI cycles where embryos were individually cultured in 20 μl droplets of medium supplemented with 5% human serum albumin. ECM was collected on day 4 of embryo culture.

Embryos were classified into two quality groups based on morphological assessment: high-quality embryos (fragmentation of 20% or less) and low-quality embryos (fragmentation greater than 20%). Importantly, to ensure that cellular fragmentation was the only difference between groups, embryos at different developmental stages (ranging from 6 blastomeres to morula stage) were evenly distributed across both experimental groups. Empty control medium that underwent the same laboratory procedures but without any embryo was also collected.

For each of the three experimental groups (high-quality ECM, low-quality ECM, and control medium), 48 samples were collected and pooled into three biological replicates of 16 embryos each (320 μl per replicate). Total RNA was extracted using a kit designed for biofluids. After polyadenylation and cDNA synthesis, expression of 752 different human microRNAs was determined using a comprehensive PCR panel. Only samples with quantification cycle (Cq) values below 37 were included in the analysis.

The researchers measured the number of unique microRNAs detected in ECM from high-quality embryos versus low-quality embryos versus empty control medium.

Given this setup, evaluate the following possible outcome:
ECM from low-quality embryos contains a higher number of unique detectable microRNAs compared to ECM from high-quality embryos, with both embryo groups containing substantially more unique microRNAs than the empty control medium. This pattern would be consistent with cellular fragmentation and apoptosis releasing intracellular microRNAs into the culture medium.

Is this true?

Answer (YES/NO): YES